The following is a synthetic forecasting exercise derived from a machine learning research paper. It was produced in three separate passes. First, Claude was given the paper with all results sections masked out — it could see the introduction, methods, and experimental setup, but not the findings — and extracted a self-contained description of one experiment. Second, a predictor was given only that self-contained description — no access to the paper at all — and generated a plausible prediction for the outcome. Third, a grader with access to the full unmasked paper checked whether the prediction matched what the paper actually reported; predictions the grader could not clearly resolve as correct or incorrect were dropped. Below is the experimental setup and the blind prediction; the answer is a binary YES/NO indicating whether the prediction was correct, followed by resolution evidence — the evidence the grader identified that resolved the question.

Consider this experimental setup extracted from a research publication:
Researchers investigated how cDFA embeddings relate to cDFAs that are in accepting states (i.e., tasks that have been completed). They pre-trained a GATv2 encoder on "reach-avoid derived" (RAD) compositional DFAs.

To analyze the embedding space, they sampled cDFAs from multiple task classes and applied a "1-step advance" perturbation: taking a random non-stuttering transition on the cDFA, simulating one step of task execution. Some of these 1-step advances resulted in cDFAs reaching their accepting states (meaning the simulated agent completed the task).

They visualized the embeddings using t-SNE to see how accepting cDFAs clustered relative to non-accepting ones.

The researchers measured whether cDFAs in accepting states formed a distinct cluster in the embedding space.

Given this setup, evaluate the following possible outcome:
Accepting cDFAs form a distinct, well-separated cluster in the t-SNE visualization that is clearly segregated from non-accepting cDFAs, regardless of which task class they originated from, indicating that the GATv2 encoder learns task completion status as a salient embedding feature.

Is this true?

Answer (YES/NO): YES